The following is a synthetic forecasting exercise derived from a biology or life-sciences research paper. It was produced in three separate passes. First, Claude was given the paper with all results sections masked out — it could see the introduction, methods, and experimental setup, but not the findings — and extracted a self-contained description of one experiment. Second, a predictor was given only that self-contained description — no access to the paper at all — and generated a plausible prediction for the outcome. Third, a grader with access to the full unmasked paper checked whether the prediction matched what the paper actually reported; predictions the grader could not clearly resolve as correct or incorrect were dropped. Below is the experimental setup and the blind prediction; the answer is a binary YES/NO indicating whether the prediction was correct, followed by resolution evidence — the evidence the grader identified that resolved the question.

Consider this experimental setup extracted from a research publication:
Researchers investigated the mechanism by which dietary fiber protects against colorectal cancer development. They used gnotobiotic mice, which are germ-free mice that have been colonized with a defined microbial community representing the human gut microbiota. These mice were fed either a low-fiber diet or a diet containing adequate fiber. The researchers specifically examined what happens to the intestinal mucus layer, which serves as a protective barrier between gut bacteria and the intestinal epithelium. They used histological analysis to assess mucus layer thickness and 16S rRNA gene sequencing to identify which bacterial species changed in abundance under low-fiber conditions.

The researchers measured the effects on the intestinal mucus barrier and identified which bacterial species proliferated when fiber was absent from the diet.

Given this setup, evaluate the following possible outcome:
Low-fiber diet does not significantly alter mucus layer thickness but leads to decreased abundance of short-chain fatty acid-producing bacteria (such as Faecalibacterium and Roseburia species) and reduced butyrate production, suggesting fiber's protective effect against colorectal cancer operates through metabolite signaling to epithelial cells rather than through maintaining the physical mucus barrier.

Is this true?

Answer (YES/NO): NO